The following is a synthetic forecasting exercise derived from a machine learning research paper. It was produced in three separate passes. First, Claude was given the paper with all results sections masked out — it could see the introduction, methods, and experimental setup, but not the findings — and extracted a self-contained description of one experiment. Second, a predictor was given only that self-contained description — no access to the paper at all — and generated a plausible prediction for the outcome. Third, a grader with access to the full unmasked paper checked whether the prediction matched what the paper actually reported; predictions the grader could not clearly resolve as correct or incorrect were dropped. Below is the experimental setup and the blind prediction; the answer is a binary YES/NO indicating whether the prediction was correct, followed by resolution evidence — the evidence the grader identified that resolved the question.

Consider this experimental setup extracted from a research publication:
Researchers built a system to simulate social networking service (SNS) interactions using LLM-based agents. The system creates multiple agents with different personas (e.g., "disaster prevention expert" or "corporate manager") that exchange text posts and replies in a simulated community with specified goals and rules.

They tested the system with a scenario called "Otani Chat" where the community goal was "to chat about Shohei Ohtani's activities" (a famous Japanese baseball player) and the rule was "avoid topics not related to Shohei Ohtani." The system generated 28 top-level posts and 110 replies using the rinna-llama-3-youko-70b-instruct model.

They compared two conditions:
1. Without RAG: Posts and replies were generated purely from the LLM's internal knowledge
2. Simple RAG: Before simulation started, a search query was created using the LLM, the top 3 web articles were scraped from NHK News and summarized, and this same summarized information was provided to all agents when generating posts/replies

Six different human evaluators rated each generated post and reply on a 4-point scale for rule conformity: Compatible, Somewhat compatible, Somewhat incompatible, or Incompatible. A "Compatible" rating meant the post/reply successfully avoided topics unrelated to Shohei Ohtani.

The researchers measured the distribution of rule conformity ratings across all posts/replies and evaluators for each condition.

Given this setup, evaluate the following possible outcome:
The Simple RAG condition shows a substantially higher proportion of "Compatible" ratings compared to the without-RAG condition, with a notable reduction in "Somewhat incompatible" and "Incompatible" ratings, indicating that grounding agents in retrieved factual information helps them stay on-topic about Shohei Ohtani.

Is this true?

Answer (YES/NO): NO